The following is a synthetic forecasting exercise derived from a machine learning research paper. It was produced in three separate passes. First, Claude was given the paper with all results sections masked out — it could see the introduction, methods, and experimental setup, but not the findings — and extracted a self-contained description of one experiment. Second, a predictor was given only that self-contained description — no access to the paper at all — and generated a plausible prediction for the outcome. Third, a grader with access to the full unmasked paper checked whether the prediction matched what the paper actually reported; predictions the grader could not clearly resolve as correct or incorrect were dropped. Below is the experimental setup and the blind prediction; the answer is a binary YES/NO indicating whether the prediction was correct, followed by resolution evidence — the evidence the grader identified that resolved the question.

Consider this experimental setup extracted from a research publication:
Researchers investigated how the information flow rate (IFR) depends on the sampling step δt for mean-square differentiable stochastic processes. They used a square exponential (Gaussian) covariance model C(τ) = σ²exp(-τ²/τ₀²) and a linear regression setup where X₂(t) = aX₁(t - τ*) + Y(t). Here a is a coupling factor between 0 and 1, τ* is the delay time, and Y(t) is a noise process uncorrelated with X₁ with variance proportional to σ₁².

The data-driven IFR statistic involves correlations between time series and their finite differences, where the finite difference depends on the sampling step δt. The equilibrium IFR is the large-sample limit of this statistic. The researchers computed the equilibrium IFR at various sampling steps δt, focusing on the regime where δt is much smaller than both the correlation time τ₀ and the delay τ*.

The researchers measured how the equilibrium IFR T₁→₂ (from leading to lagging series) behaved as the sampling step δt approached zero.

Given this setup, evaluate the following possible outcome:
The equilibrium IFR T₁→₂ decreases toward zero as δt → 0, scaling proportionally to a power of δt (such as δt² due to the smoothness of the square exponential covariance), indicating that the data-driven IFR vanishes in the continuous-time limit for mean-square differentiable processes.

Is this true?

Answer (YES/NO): NO